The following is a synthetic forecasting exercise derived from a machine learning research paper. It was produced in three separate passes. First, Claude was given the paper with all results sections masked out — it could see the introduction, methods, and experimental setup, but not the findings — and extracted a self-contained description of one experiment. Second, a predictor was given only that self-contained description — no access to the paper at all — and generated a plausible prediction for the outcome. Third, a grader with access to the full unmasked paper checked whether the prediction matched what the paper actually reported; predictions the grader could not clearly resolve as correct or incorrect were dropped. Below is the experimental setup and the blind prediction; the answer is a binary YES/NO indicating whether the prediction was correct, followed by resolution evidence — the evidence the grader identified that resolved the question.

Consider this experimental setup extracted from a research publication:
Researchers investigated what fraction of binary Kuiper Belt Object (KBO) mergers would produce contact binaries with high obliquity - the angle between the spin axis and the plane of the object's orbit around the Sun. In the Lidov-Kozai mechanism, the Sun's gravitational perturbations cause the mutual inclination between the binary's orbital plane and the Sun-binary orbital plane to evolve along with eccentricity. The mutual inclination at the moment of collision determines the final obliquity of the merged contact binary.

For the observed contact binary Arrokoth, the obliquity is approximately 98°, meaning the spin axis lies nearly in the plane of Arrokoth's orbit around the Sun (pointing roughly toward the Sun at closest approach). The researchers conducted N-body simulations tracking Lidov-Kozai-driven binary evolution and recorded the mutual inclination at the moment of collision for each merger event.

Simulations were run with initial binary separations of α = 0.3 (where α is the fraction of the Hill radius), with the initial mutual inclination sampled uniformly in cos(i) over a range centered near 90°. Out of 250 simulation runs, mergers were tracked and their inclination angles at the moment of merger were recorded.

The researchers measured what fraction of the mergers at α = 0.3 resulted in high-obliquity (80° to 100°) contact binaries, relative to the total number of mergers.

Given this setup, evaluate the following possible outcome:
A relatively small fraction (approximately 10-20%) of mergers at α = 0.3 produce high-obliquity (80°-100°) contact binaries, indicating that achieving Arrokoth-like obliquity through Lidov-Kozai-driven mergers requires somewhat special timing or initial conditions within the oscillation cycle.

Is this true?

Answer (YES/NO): YES